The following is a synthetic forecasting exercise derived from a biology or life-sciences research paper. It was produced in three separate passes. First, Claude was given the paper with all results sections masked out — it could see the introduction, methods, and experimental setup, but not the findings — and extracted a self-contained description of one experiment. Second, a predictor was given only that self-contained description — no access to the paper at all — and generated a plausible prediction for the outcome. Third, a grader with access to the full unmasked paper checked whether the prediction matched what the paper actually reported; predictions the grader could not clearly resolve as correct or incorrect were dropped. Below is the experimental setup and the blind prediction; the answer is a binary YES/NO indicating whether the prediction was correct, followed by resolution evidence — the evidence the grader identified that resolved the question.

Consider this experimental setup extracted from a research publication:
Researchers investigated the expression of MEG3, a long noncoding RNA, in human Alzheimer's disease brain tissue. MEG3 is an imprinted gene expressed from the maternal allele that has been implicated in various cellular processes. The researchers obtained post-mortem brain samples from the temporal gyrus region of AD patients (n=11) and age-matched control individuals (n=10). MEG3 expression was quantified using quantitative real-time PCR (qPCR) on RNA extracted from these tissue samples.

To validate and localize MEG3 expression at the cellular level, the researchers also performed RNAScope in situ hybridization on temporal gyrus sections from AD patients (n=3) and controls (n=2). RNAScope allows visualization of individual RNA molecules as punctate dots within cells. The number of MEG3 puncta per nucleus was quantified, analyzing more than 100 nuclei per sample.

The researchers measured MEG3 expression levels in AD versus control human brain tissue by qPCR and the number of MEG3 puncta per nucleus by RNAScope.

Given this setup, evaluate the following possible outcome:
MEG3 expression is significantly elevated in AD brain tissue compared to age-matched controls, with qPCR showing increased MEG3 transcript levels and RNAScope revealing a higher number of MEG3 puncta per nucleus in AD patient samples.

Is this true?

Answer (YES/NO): YES